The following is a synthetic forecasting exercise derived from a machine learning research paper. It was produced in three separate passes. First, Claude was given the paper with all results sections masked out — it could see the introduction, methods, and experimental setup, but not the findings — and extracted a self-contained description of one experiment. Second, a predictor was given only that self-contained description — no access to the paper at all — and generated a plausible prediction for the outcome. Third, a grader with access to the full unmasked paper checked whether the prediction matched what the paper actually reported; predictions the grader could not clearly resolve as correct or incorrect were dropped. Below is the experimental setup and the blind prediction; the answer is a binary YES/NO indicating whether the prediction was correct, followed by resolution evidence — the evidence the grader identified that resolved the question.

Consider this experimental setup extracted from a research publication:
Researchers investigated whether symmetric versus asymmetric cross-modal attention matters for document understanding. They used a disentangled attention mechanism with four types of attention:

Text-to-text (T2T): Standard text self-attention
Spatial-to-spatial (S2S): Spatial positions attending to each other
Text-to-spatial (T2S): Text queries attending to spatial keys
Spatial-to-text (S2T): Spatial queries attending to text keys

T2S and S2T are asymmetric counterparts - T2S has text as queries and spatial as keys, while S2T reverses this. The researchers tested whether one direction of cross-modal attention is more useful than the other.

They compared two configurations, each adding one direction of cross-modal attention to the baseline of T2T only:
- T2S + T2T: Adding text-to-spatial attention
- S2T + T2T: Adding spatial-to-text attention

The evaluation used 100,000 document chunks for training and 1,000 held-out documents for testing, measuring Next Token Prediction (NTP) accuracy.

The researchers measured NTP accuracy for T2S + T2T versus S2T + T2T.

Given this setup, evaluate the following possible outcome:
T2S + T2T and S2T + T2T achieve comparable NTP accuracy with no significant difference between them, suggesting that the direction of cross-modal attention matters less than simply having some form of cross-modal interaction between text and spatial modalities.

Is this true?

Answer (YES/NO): YES